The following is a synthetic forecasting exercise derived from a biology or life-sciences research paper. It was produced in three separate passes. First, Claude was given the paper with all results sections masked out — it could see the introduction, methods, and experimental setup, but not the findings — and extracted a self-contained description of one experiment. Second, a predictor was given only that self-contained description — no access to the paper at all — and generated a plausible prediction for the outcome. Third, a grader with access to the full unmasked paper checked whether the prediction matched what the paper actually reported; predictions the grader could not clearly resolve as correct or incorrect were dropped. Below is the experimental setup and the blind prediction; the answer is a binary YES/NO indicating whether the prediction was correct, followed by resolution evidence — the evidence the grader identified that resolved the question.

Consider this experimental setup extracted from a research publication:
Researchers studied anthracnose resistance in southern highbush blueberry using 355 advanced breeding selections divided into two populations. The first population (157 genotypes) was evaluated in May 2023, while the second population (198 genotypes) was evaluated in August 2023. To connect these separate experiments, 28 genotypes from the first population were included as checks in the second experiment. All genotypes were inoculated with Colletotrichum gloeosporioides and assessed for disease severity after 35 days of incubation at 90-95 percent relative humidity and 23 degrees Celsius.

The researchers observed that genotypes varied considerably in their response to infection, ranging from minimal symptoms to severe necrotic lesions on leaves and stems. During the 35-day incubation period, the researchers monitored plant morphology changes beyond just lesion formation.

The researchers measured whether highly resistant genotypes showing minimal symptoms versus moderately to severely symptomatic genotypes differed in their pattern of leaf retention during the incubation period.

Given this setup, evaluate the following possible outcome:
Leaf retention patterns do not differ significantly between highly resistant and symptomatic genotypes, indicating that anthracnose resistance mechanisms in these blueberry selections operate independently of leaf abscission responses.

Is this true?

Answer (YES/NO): NO